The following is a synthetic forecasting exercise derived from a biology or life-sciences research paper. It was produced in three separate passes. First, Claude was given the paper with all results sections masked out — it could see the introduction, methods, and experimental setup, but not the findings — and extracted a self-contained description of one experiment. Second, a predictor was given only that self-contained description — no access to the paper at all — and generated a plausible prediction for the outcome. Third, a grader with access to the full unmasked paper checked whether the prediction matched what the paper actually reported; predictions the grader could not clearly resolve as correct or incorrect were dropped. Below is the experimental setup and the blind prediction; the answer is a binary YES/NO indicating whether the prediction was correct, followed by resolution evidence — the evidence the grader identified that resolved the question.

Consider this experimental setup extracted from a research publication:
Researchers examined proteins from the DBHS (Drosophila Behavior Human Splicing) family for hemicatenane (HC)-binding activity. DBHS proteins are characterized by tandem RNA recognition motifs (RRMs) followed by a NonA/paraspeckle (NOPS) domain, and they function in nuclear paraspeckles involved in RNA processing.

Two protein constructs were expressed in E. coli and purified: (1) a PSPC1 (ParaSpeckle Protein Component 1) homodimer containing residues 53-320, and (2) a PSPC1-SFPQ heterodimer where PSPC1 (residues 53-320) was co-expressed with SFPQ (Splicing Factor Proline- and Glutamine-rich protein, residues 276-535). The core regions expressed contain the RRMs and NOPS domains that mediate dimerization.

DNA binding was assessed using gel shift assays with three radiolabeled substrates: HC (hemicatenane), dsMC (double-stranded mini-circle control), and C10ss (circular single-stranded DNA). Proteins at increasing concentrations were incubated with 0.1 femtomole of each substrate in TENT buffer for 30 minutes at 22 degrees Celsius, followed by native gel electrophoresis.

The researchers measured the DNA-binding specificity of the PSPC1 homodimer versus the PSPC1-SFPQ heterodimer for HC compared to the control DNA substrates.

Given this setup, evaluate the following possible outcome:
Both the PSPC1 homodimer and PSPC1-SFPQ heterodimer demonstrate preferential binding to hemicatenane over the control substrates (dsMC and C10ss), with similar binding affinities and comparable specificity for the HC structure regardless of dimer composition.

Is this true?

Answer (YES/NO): NO